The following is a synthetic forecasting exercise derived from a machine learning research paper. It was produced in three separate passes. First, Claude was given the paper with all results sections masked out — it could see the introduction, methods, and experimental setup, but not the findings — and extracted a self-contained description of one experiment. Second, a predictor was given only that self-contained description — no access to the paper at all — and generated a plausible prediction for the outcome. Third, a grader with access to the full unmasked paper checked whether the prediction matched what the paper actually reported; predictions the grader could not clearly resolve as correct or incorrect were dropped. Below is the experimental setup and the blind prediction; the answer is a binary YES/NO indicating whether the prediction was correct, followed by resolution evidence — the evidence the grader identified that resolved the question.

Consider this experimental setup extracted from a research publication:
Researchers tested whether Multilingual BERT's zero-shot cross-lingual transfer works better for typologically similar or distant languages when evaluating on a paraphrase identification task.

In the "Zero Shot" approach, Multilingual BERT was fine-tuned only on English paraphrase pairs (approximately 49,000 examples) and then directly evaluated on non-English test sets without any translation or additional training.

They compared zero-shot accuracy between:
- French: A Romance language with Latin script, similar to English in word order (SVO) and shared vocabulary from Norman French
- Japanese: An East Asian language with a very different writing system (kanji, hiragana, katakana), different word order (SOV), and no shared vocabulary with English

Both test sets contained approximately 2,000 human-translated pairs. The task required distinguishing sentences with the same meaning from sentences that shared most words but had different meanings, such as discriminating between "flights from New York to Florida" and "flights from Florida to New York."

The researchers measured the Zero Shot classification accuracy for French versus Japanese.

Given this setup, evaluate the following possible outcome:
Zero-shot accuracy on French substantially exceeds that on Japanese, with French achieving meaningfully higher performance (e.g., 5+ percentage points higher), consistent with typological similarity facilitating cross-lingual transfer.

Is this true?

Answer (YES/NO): YES